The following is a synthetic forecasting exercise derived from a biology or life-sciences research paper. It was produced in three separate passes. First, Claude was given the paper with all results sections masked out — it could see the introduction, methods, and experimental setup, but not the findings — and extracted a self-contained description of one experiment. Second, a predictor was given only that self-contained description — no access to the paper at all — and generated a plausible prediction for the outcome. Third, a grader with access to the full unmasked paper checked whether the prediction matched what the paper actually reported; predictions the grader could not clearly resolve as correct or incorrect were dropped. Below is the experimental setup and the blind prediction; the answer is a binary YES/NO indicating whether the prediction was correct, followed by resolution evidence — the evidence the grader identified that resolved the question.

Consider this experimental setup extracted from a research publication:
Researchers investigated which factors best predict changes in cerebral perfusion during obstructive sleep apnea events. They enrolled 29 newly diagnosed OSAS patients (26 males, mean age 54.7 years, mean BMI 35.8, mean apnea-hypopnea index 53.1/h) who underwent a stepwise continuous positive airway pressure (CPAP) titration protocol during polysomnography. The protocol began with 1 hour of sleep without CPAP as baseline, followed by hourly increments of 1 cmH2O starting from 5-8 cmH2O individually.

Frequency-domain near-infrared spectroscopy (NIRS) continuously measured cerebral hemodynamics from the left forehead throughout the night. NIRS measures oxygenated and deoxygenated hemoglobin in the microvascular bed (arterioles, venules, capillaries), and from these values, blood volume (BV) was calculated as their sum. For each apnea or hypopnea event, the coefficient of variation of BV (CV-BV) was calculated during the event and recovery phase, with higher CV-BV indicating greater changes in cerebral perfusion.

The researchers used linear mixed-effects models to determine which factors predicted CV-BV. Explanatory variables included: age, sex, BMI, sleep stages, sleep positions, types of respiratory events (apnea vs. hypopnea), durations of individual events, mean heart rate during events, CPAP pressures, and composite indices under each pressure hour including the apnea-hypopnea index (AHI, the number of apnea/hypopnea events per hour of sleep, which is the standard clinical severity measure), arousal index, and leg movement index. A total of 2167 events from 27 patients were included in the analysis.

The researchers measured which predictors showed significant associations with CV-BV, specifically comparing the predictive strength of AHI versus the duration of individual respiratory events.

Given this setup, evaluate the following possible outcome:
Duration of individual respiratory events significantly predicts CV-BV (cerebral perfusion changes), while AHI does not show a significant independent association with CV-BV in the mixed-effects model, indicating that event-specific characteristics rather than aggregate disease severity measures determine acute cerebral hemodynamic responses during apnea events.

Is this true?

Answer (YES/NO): YES